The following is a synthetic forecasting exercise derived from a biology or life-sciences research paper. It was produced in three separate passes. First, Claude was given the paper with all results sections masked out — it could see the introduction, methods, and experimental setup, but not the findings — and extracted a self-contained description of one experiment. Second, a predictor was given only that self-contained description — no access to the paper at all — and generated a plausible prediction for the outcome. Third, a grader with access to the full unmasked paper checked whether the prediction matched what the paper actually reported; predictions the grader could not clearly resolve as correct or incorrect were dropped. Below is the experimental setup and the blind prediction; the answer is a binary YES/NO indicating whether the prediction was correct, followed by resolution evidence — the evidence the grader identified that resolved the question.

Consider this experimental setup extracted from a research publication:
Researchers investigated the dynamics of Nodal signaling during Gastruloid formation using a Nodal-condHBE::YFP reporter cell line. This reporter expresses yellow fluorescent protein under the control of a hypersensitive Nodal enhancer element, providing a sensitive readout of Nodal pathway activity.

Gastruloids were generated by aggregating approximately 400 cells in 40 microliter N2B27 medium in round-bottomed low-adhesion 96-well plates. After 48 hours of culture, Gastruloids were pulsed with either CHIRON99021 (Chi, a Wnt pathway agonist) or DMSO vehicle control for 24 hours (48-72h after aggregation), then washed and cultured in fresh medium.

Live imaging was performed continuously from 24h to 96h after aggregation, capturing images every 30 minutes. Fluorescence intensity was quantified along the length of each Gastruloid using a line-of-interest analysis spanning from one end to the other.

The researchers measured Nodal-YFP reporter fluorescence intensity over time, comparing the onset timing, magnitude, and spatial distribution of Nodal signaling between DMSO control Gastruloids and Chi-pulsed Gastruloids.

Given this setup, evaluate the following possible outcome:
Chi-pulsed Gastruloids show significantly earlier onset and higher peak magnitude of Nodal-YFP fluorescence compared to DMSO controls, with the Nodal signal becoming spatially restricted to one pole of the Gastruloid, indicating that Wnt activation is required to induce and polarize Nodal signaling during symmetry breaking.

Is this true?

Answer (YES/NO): NO